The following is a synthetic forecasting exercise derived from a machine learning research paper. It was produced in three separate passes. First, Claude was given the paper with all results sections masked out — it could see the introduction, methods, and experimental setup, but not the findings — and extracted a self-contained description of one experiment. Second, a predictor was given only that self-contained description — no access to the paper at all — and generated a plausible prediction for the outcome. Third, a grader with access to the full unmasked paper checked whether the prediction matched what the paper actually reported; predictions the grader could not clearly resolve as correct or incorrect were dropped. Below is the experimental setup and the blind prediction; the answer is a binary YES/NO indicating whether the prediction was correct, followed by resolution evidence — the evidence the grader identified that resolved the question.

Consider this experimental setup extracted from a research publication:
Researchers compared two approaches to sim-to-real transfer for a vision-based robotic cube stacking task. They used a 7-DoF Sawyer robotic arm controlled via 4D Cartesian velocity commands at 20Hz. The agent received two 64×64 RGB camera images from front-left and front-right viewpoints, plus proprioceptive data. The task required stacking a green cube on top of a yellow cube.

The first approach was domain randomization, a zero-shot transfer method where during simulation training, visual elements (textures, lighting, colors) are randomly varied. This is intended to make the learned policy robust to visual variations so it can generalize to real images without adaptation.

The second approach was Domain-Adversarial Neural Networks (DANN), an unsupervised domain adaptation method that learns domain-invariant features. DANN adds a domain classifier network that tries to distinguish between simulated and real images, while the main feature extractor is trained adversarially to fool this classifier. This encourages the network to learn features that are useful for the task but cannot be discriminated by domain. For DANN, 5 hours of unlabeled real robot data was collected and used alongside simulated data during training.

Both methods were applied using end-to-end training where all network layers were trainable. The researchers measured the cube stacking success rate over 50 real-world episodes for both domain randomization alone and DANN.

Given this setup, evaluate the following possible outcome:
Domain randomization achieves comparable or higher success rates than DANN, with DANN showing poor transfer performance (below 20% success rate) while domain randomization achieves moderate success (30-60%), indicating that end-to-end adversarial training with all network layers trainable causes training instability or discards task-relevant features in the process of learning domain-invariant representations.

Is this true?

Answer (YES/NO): NO